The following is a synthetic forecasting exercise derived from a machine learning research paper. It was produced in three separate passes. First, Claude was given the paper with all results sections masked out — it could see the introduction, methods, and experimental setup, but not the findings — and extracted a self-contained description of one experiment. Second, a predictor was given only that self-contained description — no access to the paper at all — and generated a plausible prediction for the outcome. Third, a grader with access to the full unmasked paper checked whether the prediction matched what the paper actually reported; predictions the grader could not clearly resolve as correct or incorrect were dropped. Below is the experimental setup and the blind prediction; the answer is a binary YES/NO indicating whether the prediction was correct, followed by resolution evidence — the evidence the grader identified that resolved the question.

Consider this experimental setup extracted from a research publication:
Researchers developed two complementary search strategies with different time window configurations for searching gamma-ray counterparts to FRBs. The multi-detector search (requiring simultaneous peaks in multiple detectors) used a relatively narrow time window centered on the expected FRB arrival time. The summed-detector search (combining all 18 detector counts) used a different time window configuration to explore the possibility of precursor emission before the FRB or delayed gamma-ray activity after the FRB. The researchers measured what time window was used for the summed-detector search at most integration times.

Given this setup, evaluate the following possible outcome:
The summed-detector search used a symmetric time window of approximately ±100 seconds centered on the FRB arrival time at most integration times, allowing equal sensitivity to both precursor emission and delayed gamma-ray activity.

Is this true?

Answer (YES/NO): NO